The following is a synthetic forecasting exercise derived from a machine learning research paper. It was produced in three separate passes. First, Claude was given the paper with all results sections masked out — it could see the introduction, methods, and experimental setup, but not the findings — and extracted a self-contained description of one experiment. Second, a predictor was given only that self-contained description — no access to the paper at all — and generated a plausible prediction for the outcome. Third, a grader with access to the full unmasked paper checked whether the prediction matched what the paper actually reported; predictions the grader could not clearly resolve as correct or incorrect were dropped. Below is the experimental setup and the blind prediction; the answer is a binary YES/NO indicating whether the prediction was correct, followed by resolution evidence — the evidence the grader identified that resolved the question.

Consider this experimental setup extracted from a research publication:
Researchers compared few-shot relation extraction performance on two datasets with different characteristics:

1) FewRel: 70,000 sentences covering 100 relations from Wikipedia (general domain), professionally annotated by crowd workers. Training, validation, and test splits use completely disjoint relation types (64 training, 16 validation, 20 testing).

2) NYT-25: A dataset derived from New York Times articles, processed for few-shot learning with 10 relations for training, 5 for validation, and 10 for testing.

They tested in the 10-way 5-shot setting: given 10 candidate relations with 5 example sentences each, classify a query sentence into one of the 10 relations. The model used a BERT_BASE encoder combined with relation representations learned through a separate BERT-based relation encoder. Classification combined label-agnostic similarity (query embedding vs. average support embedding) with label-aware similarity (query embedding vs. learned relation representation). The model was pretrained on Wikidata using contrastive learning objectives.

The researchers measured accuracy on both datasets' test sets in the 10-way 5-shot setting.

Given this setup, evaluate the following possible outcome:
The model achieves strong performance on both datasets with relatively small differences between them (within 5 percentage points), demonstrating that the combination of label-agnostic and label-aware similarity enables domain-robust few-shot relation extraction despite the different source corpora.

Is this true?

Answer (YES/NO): YES